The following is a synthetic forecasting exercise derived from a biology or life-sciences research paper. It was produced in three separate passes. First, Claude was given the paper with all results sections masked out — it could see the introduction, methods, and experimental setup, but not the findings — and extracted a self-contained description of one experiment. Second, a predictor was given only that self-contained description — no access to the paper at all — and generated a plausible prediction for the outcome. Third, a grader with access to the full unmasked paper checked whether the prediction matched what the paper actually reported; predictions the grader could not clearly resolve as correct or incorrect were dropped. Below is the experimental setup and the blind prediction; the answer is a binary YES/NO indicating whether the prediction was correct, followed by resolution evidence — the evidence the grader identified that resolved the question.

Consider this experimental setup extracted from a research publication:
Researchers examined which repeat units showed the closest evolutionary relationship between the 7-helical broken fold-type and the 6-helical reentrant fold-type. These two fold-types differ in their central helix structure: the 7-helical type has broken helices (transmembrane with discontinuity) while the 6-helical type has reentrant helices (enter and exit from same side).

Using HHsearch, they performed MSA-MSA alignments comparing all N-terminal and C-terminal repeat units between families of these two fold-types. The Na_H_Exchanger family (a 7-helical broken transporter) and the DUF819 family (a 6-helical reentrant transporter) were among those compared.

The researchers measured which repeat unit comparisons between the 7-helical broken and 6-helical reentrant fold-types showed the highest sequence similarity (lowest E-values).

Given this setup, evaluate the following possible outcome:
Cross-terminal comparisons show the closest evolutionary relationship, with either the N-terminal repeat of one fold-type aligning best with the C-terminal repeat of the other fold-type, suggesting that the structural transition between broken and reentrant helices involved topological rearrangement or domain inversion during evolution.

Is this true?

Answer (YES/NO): NO